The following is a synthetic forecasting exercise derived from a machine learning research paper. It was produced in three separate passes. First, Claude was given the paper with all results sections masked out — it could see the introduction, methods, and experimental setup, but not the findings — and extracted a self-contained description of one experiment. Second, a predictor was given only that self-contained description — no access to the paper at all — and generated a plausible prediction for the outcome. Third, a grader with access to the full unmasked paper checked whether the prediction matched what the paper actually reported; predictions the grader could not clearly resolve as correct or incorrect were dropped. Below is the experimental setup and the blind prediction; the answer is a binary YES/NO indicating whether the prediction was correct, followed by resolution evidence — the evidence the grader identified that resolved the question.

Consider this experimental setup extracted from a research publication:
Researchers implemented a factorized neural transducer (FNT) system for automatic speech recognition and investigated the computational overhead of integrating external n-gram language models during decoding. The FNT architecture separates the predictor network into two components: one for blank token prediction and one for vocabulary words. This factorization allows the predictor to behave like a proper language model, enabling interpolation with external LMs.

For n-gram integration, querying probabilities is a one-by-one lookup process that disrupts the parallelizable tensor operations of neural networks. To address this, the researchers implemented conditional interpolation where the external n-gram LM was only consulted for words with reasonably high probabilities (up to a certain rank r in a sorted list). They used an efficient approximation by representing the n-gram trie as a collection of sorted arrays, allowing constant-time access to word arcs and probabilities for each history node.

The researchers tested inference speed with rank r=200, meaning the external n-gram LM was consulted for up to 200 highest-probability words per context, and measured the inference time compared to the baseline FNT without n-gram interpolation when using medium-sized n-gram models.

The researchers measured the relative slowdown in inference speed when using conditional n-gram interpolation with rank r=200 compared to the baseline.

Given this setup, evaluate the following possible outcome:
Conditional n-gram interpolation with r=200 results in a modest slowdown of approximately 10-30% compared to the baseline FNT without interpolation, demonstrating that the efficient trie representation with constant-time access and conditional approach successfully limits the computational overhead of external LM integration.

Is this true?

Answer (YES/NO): YES